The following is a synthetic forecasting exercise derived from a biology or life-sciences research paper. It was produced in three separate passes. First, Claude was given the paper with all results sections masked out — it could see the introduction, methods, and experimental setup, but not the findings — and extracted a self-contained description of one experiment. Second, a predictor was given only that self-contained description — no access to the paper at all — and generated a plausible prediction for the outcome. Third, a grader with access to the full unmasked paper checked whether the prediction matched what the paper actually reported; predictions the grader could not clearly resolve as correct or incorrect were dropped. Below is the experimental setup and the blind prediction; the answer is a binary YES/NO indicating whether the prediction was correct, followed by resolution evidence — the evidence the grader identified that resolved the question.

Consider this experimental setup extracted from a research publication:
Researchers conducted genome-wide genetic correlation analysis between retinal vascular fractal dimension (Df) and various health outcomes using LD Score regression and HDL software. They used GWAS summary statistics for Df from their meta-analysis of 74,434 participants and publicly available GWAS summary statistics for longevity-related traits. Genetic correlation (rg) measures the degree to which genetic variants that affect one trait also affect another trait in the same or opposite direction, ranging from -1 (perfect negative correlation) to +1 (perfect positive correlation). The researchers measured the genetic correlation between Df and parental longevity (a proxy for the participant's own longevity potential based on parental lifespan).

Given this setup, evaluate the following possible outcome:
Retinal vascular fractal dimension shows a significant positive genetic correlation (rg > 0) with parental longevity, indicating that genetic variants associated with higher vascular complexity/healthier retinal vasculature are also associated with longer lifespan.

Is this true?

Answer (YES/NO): YES